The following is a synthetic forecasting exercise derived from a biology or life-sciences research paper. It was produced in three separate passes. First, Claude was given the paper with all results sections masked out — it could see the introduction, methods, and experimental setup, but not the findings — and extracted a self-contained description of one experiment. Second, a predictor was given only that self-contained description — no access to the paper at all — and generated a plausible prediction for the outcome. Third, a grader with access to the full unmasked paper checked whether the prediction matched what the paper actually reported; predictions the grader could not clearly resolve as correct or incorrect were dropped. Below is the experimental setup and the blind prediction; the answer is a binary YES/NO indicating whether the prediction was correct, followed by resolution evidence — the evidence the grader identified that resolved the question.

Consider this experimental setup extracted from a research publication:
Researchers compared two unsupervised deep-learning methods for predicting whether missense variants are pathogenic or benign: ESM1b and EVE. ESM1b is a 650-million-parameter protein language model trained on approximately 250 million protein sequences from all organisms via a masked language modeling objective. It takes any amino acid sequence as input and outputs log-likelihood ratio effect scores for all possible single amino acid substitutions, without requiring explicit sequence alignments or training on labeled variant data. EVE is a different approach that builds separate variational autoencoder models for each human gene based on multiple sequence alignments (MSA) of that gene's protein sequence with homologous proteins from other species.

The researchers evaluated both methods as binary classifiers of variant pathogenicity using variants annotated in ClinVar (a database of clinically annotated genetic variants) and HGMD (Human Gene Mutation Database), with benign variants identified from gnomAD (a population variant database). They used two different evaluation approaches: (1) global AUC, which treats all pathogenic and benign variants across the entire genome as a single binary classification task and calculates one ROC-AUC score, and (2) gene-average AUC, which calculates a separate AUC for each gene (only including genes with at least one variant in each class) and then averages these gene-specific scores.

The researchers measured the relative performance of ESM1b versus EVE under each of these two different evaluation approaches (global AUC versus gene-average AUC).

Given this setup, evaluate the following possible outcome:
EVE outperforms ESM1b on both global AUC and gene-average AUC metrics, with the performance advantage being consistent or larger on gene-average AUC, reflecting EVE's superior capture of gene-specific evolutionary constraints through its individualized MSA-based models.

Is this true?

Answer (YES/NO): NO